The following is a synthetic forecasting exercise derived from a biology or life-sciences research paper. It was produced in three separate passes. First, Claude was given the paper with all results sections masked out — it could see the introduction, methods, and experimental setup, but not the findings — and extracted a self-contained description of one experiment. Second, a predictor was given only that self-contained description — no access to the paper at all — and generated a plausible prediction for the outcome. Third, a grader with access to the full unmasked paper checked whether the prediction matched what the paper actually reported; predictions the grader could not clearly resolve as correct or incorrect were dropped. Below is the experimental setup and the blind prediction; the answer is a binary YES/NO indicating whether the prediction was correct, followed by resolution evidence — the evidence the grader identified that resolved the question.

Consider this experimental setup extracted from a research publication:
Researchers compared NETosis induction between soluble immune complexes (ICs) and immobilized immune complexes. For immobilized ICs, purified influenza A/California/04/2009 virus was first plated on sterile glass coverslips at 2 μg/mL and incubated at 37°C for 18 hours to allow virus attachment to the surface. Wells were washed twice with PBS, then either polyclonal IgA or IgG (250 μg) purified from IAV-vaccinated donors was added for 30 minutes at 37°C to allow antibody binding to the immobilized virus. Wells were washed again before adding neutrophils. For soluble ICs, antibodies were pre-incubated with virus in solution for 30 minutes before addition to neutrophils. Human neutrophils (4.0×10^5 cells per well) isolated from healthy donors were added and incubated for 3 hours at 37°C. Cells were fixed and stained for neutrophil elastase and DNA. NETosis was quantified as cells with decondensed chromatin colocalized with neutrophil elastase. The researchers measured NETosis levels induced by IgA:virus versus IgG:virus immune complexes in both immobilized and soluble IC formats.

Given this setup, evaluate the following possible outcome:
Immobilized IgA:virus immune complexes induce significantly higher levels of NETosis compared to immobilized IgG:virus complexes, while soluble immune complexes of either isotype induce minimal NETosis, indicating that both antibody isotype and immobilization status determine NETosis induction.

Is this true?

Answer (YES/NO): NO